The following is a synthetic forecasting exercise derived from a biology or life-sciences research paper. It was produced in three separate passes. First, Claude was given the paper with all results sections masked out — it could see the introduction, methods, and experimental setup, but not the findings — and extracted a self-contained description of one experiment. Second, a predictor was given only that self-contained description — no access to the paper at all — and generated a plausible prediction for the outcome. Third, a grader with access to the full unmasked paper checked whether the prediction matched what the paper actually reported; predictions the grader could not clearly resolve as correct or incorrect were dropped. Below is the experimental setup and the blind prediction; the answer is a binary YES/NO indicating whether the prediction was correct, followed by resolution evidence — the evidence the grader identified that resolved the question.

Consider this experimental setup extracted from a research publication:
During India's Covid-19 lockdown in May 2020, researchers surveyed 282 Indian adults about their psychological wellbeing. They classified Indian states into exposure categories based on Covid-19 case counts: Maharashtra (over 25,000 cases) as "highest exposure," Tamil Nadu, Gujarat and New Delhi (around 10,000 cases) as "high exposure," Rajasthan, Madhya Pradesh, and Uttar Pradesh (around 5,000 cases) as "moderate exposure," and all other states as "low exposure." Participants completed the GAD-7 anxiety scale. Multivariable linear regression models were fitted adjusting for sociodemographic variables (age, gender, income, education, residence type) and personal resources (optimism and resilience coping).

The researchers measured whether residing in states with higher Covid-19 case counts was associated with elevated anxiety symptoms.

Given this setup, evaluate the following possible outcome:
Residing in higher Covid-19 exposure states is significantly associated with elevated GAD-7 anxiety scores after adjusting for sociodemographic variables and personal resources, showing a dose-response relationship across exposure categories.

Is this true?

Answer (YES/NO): NO